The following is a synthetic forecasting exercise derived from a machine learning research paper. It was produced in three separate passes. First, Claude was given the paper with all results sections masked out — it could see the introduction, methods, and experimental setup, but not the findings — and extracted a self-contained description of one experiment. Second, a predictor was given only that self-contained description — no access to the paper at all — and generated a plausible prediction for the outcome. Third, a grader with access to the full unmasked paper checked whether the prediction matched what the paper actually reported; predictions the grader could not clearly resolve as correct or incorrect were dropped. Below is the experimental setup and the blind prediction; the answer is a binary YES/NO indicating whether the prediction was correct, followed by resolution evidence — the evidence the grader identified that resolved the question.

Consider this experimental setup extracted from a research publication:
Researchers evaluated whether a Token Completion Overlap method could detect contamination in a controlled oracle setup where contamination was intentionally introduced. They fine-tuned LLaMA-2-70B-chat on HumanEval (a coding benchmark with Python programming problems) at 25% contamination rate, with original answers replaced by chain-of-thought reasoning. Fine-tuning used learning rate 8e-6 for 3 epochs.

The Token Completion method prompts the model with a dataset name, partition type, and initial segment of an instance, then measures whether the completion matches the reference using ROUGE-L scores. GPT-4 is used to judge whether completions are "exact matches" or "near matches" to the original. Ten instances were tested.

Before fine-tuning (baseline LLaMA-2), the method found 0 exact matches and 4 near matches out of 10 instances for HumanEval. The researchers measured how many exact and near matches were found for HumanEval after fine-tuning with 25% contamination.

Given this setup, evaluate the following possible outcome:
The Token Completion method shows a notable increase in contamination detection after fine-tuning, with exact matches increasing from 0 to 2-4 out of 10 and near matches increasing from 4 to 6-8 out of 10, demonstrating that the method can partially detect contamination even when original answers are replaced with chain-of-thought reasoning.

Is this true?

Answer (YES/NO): NO